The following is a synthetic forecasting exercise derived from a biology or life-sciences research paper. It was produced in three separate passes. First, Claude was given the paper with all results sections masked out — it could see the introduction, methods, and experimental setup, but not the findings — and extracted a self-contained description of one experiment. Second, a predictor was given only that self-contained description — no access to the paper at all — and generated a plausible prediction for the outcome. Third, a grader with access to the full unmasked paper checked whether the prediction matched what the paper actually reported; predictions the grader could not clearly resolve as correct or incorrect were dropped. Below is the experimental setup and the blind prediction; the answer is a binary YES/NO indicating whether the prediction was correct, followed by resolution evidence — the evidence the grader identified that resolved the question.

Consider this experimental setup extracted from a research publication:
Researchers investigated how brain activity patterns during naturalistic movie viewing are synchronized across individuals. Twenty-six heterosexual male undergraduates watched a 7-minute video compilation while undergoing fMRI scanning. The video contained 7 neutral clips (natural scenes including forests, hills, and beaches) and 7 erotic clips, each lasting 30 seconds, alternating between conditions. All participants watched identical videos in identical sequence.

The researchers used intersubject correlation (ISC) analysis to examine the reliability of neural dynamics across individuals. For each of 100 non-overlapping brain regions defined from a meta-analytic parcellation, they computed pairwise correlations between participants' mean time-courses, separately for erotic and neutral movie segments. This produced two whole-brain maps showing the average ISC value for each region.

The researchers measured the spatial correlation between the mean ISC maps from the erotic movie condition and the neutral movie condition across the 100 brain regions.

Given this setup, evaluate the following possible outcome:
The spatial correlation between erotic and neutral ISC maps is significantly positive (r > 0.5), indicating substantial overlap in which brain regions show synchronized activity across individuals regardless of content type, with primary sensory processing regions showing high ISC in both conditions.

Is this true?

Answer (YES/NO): YES